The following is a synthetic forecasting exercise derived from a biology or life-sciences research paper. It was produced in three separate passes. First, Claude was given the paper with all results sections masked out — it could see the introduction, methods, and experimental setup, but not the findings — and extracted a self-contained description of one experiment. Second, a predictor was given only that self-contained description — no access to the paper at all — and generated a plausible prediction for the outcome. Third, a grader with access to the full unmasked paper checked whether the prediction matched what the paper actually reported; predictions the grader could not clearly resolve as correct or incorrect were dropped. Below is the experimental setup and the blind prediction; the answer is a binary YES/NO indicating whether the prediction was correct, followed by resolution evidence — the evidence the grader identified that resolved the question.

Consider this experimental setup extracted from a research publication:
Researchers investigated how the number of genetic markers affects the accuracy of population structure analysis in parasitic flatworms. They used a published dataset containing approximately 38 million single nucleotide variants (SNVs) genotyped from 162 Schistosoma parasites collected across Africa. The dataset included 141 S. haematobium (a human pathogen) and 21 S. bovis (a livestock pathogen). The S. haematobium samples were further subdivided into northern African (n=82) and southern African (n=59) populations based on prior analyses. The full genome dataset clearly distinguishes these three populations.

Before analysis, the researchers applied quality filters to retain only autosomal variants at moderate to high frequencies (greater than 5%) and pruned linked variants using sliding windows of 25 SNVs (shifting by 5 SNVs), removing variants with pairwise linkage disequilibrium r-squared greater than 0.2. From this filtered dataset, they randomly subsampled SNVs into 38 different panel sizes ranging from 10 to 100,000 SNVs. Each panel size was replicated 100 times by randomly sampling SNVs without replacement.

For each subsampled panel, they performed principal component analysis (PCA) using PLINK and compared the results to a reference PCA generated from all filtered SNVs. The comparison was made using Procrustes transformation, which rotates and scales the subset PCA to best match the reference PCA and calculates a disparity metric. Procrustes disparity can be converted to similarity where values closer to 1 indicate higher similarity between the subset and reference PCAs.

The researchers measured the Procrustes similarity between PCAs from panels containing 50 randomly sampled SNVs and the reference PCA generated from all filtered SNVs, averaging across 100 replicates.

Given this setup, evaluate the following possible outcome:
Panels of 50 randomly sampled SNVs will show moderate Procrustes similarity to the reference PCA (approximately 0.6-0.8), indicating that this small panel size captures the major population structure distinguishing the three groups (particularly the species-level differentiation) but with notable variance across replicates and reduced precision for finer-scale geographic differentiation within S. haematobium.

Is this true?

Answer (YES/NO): NO